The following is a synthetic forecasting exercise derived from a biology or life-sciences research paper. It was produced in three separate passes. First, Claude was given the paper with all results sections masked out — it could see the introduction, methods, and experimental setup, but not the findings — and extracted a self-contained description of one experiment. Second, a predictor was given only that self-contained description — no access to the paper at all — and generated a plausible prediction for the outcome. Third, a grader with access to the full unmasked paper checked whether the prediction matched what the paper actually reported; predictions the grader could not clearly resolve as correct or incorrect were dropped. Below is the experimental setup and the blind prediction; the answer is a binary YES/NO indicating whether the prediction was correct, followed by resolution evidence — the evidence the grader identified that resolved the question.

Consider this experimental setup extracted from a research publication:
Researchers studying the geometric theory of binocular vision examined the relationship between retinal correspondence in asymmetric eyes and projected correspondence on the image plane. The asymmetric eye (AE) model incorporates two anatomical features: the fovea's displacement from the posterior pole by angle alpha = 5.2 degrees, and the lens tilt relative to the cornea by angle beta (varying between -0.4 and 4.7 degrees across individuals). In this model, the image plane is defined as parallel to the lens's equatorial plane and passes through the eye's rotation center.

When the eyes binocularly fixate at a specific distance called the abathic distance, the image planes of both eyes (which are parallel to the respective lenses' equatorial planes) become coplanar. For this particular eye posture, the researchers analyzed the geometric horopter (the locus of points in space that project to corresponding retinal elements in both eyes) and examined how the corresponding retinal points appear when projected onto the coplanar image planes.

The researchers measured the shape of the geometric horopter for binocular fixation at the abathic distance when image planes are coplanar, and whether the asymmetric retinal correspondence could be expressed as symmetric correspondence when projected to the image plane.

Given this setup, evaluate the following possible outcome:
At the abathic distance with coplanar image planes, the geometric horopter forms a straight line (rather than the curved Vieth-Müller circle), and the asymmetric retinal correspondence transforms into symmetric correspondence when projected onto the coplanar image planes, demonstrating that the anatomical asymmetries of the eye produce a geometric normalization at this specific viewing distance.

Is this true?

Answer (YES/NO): YES